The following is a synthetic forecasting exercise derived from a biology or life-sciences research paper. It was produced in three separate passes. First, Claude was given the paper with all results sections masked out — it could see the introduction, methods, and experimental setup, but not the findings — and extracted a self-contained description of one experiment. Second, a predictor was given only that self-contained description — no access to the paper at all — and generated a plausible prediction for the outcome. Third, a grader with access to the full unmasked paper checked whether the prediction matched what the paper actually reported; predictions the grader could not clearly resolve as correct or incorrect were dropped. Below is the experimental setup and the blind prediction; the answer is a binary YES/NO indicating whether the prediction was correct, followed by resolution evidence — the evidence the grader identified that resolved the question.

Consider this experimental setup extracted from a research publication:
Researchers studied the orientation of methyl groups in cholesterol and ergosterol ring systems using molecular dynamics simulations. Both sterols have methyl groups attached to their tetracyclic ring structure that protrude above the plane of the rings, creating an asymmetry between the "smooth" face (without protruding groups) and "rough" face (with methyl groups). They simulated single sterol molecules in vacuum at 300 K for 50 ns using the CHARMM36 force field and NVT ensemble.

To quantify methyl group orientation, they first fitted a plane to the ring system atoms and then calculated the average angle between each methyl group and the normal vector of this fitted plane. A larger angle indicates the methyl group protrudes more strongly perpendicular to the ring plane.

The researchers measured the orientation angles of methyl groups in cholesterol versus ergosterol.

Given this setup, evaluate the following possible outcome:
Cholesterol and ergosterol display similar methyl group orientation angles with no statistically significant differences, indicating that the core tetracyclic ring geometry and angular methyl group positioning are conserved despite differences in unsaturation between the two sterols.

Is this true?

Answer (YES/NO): NO